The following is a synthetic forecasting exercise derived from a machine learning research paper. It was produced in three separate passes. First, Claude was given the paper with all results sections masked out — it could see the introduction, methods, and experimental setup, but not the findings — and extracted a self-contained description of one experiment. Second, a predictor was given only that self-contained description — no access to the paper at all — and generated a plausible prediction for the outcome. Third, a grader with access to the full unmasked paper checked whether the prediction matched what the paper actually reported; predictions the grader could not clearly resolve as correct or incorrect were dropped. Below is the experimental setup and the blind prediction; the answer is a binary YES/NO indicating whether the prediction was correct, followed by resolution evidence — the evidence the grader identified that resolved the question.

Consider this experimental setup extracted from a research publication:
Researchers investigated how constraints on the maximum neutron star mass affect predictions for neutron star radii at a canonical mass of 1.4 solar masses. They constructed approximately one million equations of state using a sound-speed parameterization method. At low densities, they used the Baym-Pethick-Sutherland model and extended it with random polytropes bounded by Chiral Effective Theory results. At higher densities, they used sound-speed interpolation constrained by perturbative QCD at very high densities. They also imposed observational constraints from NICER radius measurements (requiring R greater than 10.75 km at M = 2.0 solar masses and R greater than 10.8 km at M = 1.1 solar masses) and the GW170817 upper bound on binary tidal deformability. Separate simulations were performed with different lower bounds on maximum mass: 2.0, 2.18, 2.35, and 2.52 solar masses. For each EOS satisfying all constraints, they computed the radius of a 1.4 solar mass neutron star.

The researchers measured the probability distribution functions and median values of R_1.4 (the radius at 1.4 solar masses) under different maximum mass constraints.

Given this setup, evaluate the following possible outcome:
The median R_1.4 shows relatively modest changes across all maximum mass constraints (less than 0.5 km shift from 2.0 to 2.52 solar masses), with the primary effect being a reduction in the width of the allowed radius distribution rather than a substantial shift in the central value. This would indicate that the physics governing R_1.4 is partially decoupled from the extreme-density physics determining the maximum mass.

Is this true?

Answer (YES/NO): NO